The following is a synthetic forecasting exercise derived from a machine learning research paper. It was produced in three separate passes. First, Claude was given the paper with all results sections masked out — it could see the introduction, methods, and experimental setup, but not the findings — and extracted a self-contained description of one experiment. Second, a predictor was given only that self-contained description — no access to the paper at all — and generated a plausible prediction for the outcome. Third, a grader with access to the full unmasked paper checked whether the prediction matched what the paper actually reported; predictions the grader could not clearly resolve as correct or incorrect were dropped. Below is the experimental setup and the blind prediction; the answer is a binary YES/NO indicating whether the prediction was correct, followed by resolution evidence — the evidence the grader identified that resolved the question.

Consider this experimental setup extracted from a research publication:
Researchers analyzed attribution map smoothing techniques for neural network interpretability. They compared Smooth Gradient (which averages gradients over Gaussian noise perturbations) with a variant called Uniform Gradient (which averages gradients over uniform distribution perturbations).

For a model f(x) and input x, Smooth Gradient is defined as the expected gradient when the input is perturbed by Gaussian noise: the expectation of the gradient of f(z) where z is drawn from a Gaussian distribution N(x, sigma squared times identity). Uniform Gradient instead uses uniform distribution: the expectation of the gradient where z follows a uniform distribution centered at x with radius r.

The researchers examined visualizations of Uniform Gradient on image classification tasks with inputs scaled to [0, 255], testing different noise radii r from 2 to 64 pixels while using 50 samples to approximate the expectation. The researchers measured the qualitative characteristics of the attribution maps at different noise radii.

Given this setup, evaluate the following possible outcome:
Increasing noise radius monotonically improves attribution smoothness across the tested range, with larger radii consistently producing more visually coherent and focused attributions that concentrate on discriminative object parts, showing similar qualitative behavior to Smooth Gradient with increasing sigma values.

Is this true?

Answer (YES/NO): NO